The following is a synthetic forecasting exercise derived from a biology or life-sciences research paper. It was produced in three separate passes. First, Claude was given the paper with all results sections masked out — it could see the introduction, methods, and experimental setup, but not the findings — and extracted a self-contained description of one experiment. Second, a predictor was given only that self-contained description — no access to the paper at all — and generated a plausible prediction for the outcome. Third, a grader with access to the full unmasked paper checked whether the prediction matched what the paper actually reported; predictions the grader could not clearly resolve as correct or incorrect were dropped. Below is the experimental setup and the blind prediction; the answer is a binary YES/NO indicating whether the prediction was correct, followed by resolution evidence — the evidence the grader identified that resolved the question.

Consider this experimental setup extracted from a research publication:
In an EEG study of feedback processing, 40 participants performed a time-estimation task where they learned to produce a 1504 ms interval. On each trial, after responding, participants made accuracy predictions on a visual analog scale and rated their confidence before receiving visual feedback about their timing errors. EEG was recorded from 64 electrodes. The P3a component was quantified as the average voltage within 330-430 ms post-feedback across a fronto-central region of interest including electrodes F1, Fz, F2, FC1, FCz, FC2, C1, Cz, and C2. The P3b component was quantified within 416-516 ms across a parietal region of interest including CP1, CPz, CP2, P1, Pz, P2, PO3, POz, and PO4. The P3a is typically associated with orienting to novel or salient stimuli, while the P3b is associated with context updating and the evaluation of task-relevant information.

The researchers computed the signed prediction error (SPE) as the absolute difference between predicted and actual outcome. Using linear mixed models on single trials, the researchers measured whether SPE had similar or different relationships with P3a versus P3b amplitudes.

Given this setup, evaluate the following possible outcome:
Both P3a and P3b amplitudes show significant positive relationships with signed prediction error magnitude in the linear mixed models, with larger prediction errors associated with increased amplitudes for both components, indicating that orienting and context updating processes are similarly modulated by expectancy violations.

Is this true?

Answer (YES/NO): YES